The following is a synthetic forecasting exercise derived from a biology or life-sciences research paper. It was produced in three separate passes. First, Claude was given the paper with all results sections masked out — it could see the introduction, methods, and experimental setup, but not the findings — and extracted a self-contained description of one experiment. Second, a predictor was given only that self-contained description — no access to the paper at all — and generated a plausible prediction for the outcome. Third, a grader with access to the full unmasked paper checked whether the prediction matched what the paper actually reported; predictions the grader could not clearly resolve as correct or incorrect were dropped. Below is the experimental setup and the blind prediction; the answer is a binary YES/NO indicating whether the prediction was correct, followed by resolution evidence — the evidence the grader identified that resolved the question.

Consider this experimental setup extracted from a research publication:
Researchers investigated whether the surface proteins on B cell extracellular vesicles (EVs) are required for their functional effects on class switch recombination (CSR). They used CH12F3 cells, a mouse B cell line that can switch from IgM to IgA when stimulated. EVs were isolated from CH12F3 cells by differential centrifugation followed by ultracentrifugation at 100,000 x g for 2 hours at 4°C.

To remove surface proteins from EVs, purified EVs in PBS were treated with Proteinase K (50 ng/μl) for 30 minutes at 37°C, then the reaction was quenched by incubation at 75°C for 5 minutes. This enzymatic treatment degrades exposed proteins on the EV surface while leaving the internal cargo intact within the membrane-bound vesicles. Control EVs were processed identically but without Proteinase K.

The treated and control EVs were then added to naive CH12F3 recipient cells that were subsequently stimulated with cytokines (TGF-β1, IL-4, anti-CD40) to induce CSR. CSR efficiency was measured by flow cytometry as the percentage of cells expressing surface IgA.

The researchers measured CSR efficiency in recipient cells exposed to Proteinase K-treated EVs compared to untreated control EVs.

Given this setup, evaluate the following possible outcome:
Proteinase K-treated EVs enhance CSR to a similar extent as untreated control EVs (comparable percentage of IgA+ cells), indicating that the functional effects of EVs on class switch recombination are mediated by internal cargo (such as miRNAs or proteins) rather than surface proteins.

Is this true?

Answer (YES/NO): NO